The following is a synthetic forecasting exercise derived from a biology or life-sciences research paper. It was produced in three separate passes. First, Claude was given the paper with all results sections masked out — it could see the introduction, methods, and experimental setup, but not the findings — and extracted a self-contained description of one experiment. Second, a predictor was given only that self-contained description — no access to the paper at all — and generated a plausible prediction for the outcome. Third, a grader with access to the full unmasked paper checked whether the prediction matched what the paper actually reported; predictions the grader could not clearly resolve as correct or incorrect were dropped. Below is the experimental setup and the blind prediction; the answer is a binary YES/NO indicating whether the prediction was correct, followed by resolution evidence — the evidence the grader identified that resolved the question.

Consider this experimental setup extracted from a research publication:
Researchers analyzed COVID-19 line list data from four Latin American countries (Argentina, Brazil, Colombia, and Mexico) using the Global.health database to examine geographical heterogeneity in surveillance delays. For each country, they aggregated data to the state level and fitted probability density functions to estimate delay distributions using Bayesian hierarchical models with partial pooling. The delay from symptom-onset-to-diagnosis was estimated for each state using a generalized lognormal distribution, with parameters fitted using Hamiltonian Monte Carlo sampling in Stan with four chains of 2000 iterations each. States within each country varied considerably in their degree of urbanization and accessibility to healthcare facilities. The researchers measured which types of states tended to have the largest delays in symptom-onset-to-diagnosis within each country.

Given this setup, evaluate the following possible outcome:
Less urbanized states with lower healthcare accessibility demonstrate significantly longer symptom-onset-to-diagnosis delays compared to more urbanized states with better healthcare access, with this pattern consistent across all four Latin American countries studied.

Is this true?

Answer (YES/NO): NO